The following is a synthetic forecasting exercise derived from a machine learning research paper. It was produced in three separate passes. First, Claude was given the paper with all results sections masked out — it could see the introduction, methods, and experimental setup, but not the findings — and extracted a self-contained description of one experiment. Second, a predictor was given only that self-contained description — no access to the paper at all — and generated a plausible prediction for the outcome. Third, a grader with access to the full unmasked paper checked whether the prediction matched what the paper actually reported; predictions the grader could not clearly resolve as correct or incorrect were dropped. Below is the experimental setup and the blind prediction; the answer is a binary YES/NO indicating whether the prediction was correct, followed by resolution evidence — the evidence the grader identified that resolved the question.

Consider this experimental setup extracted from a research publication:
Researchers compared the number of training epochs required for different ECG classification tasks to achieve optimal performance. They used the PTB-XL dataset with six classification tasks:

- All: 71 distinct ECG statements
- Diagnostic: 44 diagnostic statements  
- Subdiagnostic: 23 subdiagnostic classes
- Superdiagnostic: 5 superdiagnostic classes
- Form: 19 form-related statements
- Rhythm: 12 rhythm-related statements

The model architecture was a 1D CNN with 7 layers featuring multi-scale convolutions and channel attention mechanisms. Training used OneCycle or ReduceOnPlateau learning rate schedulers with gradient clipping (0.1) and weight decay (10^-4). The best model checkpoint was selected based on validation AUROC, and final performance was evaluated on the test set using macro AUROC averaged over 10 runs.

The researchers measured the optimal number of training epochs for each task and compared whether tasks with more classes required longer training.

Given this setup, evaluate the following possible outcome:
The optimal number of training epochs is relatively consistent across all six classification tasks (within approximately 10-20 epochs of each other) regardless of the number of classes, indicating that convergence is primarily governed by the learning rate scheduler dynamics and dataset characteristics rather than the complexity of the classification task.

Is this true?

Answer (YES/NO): YES